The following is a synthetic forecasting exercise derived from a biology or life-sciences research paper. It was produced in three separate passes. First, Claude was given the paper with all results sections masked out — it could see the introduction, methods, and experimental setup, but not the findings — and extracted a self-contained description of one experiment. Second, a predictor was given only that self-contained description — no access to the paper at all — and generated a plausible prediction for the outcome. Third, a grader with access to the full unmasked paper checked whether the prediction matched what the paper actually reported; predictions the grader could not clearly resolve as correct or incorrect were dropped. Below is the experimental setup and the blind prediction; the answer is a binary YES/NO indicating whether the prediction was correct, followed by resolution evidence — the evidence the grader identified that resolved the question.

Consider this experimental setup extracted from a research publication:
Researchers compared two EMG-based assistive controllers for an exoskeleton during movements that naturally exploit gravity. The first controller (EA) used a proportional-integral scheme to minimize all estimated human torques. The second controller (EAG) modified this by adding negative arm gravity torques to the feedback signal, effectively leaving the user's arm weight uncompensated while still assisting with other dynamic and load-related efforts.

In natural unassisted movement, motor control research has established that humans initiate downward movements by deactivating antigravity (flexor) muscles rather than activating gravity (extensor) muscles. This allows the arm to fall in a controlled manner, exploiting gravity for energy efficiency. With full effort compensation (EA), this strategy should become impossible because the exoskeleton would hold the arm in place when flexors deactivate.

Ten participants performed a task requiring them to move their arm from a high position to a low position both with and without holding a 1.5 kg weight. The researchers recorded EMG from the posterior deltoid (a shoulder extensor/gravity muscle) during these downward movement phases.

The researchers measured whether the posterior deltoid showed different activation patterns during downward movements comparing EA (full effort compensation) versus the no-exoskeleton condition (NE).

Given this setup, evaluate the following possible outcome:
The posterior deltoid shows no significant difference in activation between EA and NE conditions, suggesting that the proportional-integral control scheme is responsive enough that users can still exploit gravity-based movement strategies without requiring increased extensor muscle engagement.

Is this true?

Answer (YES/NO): NO